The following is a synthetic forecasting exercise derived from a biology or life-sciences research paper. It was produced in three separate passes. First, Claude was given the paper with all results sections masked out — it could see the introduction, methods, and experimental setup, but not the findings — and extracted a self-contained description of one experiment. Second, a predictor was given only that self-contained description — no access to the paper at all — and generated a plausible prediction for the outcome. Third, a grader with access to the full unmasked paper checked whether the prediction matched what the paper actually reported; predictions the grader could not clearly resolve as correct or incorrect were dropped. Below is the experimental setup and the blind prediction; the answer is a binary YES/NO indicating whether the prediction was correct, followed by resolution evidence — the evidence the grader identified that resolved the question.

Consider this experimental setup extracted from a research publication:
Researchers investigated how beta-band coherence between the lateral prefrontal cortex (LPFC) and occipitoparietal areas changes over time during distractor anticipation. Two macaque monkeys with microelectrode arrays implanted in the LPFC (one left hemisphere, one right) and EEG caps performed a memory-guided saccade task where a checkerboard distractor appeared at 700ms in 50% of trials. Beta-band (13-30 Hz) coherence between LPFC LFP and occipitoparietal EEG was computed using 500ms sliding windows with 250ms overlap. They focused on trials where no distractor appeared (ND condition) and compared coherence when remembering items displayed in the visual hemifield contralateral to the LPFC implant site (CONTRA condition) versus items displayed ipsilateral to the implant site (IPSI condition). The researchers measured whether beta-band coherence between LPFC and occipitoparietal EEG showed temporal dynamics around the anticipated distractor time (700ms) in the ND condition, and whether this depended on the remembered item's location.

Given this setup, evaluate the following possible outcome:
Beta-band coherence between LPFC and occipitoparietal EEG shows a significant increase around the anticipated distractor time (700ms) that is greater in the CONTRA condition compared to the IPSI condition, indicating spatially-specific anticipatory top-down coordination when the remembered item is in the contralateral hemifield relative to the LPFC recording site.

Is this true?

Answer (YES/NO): YES